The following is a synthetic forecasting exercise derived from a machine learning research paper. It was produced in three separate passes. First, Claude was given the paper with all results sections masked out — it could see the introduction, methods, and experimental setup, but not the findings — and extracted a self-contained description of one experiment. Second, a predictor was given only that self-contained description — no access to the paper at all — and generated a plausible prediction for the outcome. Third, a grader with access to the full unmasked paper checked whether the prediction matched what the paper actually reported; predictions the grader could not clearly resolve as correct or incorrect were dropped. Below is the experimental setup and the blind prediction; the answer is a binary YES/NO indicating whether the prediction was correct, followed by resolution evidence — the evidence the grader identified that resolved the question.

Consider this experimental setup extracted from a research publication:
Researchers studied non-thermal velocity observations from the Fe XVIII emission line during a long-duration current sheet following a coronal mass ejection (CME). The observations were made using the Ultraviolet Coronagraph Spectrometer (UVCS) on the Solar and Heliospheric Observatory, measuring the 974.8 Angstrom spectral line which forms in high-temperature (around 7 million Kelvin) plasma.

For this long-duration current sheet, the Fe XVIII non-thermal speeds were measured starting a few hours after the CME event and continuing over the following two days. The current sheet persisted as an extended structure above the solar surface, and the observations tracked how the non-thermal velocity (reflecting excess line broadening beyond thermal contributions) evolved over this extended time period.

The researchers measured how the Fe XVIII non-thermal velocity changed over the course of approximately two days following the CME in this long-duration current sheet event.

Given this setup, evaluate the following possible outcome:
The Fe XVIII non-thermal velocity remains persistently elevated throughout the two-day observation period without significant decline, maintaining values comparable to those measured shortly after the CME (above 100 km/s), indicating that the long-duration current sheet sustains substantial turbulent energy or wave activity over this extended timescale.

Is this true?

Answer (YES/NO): NO